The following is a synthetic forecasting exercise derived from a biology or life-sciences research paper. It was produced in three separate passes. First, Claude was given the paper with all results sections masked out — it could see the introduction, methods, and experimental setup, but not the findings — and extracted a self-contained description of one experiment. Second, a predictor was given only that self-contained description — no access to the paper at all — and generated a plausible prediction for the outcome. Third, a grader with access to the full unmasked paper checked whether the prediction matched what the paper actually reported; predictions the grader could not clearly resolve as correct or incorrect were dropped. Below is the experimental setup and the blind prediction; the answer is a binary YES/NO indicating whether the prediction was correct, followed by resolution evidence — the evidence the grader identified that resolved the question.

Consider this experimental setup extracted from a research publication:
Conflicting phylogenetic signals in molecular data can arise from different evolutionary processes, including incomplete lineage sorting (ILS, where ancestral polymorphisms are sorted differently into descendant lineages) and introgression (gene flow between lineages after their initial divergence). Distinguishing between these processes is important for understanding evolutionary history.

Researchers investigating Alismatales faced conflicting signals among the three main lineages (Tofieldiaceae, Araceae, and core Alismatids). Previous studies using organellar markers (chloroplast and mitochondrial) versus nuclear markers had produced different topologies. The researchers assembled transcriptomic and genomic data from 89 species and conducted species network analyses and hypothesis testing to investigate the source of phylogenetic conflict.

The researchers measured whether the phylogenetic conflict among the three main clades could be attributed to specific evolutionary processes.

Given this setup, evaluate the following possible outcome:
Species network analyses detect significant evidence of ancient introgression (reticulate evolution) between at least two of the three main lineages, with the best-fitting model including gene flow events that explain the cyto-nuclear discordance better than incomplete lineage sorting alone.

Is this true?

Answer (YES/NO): NO